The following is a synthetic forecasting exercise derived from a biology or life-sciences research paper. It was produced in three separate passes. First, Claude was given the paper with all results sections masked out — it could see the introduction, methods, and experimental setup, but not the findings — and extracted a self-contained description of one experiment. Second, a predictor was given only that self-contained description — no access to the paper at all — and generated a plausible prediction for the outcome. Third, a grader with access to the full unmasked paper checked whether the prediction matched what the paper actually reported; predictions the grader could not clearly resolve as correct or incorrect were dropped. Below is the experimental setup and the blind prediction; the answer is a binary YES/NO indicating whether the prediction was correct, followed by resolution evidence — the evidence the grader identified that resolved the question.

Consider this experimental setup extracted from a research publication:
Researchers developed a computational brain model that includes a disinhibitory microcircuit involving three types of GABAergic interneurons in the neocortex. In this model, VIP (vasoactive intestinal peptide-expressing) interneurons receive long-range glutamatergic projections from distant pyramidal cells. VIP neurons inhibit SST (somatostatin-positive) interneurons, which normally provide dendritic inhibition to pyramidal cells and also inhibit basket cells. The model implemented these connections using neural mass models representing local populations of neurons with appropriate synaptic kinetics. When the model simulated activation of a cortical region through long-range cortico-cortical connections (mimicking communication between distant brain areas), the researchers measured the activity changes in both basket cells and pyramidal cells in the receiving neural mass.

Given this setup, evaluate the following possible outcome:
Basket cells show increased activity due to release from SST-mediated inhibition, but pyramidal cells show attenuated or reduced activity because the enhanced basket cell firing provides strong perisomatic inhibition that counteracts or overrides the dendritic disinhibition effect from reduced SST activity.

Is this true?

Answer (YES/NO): NO